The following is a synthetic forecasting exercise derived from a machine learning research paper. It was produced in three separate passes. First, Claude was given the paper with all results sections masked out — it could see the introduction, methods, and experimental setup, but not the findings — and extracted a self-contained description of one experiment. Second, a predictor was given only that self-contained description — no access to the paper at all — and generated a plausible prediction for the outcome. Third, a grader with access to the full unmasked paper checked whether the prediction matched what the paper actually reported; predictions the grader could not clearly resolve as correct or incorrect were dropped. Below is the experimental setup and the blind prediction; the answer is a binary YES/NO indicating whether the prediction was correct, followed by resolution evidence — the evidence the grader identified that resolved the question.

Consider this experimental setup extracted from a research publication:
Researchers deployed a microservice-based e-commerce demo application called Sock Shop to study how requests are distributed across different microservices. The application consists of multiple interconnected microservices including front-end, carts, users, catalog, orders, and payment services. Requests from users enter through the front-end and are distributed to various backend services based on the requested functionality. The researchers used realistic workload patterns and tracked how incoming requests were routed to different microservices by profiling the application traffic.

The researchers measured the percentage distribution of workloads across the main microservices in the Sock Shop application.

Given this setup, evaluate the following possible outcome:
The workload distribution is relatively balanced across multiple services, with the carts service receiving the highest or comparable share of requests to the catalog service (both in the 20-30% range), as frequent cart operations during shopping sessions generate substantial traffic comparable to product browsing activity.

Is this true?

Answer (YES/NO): NO